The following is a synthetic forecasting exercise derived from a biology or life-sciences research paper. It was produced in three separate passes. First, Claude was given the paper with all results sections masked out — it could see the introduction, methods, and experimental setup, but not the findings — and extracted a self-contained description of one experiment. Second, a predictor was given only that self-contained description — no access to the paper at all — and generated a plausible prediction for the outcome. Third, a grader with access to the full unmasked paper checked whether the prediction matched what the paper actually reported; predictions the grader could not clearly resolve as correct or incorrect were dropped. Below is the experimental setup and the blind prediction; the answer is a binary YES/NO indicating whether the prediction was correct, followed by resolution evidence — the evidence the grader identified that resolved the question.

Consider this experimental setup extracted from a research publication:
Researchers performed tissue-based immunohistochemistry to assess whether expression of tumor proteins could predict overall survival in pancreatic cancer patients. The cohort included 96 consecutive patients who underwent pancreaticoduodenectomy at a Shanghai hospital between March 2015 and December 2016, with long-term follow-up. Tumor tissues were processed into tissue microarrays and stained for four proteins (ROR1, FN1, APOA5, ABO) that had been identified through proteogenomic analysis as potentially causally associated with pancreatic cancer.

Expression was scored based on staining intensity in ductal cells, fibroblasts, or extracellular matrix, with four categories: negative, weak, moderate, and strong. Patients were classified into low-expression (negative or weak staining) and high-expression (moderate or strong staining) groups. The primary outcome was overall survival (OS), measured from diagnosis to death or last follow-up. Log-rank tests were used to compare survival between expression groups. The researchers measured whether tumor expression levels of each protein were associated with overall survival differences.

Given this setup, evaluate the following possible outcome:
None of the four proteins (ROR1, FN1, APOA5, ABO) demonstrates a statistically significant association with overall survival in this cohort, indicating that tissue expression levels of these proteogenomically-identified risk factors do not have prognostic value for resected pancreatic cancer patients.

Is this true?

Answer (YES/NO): NO